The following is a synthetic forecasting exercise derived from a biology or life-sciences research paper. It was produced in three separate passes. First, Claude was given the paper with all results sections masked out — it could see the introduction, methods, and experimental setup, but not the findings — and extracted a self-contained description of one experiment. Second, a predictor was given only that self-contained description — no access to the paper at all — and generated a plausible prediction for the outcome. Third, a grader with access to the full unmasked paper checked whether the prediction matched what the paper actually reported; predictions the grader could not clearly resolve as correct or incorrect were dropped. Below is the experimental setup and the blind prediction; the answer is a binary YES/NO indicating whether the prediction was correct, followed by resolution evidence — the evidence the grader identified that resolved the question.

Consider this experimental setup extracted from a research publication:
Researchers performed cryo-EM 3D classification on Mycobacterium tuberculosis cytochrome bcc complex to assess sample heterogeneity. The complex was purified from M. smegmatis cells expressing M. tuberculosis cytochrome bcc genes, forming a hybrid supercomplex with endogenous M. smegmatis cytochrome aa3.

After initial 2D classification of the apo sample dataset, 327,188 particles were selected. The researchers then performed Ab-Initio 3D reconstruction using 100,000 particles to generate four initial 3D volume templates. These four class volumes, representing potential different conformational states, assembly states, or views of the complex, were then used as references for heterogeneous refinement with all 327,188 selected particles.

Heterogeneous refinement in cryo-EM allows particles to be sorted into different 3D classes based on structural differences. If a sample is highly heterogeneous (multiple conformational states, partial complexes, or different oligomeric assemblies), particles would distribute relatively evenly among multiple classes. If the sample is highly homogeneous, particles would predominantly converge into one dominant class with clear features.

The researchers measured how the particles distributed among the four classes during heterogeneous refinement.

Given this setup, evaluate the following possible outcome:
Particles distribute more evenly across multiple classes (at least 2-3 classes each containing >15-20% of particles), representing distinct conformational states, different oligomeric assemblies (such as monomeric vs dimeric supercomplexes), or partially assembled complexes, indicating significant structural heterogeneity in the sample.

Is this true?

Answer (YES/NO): NO